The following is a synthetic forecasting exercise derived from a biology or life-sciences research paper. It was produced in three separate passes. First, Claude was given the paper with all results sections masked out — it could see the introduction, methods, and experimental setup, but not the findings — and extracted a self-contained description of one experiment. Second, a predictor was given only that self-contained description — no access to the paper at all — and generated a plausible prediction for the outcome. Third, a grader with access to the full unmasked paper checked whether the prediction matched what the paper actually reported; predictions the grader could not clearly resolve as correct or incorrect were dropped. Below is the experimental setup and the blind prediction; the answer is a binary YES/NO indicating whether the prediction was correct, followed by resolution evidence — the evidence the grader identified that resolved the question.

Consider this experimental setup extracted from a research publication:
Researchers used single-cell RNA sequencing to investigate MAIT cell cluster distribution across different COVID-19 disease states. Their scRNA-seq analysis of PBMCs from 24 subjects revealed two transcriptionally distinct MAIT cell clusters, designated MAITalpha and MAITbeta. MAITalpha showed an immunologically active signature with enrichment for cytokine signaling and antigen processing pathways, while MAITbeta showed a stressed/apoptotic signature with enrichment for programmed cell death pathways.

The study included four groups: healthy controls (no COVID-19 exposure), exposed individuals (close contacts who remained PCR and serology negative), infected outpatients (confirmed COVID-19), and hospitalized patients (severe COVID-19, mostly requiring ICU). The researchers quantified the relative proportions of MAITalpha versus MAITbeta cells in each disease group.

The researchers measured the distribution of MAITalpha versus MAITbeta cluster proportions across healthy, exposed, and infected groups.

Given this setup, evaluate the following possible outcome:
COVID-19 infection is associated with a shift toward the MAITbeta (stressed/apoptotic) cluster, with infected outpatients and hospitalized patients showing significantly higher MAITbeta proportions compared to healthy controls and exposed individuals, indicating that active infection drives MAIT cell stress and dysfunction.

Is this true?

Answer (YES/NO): NO